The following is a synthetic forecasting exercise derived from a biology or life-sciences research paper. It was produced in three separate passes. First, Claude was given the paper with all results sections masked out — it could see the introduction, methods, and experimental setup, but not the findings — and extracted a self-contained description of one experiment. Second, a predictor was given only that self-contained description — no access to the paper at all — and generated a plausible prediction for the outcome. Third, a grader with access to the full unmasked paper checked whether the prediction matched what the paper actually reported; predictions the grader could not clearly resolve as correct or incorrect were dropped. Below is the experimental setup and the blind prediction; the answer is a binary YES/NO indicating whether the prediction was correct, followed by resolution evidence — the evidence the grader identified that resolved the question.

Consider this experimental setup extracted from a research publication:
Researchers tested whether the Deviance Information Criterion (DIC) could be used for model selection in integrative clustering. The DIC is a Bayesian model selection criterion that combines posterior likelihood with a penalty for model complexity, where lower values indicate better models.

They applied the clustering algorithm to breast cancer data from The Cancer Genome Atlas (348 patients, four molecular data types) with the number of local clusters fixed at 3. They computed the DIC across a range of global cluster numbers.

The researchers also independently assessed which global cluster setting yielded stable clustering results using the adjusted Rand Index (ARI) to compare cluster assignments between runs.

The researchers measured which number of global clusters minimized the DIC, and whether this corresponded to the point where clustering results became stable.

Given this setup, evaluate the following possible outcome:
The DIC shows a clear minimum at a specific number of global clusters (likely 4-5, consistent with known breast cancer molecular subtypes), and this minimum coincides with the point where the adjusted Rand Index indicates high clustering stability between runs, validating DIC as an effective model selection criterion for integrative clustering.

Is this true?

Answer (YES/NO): NO